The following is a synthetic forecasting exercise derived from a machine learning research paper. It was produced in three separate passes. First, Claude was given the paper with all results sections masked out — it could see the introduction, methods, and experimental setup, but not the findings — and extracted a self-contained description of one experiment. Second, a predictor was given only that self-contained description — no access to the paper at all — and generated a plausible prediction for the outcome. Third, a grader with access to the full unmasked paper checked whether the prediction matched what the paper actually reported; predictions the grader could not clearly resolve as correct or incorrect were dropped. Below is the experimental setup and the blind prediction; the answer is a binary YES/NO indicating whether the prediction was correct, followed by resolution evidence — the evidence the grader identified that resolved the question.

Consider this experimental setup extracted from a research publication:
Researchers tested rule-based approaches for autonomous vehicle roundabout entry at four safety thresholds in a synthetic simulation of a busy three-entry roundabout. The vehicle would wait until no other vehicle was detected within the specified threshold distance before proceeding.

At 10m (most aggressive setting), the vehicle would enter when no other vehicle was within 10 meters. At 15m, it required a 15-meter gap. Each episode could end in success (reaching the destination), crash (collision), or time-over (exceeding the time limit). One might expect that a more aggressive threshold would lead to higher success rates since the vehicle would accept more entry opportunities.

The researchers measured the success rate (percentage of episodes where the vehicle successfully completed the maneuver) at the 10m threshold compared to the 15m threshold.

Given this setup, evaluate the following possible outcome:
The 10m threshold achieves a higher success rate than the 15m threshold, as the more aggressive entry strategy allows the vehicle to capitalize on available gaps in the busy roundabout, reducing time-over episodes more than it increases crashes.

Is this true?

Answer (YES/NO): NO